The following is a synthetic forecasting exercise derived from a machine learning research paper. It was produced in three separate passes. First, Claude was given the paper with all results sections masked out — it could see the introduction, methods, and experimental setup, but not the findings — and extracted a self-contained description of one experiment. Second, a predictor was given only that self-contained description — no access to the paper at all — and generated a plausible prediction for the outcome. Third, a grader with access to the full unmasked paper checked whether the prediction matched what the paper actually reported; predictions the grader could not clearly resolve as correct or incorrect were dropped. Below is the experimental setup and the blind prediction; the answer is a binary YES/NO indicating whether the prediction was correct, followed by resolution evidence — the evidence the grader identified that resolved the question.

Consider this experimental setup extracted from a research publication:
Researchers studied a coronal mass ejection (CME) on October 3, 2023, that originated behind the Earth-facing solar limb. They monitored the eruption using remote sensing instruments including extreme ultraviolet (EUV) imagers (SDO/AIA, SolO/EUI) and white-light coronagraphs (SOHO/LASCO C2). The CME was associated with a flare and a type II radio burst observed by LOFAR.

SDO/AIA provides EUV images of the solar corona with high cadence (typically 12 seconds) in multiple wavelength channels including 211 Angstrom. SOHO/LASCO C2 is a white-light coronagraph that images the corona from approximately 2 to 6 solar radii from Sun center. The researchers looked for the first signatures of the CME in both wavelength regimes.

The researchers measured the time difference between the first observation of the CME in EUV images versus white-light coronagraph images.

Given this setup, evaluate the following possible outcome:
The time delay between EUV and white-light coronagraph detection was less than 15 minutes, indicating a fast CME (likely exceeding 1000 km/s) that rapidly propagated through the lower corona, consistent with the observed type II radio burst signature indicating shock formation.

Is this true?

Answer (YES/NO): NO